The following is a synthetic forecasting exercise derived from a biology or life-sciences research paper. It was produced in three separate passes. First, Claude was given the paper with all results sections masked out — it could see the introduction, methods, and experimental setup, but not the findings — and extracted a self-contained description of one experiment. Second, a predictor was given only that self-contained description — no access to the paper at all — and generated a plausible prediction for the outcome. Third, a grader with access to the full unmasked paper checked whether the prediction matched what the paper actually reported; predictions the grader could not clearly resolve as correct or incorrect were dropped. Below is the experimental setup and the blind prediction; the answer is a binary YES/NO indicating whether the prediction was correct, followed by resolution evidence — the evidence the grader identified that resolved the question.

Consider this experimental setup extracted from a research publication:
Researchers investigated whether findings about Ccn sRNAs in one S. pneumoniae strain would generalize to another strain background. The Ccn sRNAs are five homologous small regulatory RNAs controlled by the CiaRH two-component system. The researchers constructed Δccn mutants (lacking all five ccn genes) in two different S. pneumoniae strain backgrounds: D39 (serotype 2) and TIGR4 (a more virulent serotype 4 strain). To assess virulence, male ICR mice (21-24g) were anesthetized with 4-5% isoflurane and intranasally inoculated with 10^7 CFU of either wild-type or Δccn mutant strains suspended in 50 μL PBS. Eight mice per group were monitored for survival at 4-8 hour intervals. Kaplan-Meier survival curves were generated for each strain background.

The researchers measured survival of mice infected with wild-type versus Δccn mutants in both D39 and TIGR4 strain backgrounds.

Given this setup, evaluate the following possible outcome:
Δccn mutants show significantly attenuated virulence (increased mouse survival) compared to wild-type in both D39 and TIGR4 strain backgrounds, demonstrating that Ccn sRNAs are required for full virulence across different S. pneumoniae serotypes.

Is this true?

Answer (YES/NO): YES